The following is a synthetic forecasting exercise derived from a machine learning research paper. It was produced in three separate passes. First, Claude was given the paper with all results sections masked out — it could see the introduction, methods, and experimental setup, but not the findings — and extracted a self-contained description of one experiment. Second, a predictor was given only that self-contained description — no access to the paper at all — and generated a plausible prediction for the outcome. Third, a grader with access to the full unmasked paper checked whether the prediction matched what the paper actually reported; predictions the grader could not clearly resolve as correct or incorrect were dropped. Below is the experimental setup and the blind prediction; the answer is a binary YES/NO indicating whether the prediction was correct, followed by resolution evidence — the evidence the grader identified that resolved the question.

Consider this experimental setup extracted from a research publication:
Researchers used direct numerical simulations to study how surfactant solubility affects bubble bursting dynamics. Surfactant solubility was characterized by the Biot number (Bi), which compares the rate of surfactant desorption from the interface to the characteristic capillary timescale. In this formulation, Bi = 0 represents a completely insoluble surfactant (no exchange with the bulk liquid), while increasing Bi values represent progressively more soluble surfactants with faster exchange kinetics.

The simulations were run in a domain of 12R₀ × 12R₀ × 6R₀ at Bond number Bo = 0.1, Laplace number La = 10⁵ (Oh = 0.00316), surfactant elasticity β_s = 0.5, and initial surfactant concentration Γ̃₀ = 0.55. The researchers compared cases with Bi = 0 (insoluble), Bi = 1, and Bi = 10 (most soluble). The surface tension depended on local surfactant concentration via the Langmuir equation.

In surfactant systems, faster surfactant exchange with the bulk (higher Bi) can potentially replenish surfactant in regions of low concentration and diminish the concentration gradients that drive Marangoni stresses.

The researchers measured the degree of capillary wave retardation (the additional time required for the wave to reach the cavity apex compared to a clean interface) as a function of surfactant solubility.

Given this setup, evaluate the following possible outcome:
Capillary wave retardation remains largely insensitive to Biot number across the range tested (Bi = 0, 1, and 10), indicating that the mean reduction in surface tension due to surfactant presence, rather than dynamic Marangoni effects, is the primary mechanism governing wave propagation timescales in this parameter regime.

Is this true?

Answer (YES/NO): NO